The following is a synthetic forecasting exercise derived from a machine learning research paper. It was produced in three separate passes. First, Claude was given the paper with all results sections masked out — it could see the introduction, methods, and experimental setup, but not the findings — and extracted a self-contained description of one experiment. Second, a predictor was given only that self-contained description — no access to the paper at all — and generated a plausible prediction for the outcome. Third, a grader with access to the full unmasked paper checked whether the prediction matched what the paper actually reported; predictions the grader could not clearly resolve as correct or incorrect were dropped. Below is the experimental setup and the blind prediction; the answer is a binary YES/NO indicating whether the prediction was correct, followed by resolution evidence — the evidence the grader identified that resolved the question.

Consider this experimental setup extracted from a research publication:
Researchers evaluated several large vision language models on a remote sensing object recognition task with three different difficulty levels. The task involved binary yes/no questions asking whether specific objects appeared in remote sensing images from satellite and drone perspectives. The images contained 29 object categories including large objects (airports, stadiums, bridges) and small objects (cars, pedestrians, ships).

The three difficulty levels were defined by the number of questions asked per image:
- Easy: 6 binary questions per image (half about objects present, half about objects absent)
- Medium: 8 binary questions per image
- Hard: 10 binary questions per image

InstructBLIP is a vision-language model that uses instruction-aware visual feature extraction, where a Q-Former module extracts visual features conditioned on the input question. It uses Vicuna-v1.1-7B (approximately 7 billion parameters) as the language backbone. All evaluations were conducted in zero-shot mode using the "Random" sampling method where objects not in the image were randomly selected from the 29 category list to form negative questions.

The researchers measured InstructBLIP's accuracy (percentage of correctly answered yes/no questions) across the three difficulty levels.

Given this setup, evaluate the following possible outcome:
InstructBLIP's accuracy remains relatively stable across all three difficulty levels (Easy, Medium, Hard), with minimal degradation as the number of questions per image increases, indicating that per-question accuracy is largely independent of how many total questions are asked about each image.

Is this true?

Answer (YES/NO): NO